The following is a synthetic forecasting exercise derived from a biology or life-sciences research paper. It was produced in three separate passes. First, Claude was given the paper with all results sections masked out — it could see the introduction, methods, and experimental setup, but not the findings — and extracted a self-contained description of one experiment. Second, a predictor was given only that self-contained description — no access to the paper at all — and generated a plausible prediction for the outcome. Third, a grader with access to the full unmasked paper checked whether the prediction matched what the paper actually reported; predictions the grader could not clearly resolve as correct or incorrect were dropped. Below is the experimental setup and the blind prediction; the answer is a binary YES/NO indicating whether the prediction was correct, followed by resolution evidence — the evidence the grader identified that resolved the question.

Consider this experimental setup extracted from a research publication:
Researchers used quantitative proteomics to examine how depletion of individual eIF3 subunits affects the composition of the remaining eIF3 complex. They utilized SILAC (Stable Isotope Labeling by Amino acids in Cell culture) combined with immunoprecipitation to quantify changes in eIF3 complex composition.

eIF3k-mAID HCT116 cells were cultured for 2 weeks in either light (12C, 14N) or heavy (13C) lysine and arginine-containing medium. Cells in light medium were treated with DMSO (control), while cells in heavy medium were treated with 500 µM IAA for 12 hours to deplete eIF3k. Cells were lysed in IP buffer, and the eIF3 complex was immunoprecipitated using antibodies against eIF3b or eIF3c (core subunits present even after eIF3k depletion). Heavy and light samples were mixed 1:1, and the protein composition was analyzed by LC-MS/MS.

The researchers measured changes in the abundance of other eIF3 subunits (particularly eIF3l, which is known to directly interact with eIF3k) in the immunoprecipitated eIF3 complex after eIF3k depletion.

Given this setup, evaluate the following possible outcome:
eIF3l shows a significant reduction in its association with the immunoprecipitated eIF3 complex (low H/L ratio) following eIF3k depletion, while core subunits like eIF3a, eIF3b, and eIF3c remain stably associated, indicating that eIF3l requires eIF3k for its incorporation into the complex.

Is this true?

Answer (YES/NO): YES